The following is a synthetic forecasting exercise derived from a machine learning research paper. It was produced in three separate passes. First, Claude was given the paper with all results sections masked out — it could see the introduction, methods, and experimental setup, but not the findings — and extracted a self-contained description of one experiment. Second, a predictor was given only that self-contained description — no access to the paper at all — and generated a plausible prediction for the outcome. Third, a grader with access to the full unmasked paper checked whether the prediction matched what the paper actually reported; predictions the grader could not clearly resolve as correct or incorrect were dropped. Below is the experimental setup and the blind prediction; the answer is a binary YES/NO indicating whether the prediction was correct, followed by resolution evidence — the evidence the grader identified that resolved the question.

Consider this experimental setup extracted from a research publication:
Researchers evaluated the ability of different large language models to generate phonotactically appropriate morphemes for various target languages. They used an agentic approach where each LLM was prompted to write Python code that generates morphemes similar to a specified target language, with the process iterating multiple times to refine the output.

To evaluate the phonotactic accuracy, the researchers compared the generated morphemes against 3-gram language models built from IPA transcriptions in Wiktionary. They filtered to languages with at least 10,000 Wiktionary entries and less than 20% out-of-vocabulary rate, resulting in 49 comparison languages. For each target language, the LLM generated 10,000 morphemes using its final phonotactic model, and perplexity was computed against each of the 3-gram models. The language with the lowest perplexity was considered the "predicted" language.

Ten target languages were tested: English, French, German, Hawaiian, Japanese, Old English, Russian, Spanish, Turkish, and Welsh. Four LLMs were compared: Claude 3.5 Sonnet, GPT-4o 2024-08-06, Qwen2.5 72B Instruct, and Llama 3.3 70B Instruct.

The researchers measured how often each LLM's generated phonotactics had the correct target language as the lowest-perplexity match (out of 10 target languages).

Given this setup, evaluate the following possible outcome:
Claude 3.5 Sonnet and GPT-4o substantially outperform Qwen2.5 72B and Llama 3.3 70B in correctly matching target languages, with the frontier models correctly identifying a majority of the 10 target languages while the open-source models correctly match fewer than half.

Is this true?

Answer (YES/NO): NO